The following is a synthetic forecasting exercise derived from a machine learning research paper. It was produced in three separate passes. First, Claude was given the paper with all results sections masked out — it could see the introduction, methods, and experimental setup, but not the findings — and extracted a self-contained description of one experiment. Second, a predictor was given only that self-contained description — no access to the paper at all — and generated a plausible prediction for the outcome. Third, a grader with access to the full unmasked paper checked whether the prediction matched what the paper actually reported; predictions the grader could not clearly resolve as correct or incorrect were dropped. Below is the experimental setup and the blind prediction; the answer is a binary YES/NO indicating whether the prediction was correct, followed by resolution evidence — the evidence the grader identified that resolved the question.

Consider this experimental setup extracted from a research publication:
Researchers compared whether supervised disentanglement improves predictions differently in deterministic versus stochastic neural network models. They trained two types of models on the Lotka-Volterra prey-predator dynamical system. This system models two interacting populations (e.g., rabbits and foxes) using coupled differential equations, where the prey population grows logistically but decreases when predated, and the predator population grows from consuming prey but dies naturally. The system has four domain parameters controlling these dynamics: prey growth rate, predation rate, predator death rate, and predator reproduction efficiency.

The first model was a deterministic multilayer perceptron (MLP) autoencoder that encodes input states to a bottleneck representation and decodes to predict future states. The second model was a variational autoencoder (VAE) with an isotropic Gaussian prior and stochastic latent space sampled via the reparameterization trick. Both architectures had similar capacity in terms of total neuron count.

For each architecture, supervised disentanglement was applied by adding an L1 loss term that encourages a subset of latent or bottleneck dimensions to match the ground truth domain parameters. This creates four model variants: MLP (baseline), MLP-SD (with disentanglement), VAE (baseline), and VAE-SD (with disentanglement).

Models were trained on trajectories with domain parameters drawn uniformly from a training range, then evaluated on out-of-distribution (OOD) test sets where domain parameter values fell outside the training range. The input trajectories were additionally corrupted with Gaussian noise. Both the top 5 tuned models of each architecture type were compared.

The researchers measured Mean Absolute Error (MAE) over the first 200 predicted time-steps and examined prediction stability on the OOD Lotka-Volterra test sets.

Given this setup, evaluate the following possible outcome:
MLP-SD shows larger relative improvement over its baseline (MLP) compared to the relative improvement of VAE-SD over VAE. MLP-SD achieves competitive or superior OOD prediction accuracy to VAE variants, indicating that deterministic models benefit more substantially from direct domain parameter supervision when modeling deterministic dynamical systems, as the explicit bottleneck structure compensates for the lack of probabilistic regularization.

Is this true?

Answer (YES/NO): NO